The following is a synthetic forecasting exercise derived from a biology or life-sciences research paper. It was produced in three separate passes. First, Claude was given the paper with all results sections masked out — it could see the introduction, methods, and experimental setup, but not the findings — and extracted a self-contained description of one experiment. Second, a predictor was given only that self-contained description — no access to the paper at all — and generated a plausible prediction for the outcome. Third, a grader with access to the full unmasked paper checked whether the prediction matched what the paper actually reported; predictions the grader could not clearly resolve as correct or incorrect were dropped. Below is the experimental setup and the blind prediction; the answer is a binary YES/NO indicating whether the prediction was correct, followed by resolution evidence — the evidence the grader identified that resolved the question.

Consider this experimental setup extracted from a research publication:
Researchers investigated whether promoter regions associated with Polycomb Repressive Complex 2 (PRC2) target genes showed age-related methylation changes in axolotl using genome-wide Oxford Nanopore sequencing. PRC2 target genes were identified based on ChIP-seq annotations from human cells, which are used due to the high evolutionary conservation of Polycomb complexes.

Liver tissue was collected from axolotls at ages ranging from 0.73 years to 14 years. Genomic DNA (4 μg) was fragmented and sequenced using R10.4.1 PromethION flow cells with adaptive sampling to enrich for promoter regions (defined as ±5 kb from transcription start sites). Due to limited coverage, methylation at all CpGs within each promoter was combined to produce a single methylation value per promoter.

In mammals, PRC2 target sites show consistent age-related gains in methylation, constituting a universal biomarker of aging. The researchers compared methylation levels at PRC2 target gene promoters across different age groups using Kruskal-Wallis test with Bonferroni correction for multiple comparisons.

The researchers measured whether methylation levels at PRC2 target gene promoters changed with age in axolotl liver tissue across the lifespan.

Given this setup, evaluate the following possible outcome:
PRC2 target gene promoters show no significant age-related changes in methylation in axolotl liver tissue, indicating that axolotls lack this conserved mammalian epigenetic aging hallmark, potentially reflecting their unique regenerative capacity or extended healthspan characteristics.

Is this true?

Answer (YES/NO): YES